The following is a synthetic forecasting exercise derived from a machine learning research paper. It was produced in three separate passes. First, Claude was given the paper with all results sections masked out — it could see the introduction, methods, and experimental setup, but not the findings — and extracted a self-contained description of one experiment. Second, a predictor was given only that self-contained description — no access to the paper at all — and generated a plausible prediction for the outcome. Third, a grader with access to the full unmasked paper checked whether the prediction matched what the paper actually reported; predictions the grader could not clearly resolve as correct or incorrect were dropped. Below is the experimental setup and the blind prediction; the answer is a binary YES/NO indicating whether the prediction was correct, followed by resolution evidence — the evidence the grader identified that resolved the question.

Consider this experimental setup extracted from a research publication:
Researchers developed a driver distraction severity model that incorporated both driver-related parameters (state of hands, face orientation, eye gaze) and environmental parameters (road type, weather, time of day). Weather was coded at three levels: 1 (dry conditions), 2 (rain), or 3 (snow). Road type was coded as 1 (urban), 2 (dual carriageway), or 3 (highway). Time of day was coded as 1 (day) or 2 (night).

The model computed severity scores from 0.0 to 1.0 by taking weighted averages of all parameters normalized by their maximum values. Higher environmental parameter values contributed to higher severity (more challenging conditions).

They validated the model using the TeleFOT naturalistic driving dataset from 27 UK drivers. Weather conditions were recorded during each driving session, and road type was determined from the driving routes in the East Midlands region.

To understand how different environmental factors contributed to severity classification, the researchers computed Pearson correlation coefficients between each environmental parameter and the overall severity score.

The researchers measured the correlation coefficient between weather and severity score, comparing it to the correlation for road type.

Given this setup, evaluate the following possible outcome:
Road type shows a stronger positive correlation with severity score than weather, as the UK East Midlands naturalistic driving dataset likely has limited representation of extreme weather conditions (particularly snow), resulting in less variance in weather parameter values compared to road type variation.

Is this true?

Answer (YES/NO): YES